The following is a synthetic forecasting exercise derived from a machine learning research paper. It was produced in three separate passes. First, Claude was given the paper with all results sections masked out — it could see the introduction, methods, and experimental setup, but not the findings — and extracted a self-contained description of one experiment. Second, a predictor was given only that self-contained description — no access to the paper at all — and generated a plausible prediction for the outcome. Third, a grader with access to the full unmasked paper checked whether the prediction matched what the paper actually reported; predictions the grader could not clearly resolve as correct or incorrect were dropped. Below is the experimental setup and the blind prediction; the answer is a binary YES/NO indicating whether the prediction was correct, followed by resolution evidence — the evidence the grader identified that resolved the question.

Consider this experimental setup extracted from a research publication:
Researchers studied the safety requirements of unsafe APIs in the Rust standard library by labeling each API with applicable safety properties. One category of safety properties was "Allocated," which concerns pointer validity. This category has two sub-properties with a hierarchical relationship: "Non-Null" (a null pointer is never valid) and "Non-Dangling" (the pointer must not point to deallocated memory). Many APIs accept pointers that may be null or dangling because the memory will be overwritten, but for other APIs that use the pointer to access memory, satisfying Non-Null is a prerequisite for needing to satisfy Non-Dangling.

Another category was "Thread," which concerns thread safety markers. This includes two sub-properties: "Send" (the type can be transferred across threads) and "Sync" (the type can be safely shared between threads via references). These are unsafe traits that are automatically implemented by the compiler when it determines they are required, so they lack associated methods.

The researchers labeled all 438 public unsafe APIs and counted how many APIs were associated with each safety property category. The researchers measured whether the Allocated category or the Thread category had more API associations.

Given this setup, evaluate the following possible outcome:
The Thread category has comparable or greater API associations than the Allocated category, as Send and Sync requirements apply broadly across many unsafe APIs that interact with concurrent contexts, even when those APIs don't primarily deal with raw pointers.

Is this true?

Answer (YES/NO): NO